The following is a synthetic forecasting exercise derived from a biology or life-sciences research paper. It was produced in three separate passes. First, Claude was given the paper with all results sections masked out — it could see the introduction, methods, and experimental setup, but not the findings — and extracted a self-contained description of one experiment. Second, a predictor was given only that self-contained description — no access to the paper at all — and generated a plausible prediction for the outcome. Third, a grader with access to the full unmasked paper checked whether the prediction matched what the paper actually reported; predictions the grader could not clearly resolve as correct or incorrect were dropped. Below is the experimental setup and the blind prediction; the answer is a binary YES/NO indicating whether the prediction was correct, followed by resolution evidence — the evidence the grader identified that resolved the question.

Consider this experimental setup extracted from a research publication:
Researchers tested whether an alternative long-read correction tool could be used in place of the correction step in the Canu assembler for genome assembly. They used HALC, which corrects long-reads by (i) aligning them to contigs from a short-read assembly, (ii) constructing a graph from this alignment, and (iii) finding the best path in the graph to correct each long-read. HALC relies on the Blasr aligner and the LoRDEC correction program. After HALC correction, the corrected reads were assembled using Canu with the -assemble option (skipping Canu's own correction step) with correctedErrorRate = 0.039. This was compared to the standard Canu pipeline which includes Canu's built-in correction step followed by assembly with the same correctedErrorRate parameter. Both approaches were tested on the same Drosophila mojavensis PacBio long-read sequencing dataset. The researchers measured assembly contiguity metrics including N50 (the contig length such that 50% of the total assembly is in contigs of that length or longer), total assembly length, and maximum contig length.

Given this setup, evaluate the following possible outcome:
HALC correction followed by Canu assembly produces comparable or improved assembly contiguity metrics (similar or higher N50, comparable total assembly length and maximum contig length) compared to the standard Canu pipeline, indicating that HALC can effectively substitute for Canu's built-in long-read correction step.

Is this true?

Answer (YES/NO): NO